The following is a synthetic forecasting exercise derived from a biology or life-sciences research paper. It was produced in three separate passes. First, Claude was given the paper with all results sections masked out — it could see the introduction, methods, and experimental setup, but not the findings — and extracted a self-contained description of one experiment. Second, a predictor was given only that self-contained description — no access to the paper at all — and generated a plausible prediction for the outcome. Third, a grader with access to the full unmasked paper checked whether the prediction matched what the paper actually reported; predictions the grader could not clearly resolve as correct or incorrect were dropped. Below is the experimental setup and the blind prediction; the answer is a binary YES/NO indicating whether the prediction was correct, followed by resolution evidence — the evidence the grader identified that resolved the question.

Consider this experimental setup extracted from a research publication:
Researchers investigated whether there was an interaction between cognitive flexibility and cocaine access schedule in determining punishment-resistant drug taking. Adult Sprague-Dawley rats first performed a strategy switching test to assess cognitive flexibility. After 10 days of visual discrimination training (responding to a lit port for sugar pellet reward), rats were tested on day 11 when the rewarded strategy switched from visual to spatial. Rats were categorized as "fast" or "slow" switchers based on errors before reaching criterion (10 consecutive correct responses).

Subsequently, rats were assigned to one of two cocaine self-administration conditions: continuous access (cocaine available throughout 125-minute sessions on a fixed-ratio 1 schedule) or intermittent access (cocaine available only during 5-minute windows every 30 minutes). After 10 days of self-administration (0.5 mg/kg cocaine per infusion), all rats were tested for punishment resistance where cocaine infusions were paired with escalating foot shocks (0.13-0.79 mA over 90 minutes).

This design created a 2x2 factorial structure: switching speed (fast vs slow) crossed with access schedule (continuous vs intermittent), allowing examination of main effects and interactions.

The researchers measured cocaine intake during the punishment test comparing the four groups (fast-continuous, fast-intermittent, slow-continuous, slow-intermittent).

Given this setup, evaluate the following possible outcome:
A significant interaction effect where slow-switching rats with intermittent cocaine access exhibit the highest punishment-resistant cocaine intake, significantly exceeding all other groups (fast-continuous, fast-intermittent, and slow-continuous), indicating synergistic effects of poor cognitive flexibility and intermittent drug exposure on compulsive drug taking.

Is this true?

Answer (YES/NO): NO